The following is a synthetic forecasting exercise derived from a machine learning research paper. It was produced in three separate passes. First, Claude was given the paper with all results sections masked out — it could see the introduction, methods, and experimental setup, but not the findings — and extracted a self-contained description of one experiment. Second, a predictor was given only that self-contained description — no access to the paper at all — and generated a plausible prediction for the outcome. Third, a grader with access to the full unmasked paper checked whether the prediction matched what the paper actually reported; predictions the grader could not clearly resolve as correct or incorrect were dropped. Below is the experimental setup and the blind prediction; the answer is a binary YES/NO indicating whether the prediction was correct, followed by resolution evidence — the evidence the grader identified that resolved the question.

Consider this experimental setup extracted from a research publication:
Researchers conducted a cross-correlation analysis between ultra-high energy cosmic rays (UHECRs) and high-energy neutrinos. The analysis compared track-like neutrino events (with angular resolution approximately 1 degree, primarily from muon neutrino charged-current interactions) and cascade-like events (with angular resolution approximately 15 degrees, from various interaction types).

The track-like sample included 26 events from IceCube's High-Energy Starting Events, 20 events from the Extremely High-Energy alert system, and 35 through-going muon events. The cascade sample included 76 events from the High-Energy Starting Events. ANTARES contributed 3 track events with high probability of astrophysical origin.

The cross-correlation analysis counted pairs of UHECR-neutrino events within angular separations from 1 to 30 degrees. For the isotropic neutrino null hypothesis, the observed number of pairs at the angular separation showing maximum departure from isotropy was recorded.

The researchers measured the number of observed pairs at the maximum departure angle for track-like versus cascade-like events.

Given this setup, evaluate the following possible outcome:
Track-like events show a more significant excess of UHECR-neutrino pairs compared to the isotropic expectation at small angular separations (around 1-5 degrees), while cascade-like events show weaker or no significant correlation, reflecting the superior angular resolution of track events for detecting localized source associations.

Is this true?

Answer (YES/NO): NO